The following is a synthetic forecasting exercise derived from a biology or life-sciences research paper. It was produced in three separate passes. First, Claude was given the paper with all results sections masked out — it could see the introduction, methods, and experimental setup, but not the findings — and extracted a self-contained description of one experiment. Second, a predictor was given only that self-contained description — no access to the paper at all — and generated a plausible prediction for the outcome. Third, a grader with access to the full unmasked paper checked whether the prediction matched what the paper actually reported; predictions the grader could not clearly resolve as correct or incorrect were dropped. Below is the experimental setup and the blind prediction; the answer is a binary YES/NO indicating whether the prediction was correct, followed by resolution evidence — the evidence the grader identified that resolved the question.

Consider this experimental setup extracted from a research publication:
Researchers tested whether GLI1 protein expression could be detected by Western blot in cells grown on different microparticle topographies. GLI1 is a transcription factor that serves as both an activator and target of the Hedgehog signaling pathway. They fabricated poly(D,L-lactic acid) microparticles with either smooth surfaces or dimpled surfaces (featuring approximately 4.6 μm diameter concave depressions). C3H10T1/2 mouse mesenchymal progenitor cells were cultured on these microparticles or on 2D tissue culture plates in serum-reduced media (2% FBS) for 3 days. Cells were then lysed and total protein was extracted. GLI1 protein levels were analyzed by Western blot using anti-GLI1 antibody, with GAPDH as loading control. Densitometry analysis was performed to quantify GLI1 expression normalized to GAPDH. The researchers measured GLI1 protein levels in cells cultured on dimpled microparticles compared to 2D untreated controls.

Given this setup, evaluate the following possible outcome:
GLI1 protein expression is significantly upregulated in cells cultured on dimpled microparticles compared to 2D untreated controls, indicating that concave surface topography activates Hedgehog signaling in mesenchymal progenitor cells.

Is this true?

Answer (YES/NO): YES